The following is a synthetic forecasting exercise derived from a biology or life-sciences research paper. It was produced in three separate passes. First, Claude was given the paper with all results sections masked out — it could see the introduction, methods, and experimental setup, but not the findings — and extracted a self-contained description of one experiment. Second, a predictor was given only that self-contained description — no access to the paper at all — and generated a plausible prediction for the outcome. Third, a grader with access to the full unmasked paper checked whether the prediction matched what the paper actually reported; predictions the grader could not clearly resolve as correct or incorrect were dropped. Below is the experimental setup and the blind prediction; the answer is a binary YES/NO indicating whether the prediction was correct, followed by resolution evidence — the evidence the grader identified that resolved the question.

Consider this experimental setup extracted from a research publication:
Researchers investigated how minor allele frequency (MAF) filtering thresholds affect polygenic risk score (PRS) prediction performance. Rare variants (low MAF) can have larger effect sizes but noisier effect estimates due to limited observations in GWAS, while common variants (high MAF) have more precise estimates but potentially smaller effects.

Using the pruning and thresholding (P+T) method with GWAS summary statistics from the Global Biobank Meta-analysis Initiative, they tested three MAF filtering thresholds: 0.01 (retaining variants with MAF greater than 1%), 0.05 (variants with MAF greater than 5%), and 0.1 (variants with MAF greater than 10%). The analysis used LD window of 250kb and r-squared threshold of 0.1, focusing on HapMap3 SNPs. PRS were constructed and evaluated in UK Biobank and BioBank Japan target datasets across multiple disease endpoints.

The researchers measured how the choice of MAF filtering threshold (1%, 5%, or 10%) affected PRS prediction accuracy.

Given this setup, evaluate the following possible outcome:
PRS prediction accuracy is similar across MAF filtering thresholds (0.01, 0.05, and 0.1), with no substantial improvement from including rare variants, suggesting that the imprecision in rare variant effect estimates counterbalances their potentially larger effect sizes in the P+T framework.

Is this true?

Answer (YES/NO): NO